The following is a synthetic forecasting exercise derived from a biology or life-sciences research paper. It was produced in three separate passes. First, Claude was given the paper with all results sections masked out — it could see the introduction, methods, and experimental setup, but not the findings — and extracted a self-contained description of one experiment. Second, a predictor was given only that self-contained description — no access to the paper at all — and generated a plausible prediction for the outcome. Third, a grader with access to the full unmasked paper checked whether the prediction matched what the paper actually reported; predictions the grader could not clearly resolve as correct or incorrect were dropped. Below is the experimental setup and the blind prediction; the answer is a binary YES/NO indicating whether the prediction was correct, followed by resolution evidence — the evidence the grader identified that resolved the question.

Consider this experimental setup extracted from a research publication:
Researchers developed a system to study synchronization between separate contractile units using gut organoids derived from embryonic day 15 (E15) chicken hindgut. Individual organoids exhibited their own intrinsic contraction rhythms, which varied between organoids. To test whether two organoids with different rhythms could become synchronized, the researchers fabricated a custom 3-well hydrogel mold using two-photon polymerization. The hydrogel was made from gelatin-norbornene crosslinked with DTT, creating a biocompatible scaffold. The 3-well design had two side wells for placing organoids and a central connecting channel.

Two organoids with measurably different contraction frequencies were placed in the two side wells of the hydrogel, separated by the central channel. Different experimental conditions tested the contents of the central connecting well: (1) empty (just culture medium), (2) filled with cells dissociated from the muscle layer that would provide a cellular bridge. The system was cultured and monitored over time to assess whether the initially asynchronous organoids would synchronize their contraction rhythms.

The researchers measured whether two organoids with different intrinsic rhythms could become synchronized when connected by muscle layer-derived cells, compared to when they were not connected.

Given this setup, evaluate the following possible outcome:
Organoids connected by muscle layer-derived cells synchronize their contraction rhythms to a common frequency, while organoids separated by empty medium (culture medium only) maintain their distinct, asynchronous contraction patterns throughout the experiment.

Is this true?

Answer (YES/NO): YES